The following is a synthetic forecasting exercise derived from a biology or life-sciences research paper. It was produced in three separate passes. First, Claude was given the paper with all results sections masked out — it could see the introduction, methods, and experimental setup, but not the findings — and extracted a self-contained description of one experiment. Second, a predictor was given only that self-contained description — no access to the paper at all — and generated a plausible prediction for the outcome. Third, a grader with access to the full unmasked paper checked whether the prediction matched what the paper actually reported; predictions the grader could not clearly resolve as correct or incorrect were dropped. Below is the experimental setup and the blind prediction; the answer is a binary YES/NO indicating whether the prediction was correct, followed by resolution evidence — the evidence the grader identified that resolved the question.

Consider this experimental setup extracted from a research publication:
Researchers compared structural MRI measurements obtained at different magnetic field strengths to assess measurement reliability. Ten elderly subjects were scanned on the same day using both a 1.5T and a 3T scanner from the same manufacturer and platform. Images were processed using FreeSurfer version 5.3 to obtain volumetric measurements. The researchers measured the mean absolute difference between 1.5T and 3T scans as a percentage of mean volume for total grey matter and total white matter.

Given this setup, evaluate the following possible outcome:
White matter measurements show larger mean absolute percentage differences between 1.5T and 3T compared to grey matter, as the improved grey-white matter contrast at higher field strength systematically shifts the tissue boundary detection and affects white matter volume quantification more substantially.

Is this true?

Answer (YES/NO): YES